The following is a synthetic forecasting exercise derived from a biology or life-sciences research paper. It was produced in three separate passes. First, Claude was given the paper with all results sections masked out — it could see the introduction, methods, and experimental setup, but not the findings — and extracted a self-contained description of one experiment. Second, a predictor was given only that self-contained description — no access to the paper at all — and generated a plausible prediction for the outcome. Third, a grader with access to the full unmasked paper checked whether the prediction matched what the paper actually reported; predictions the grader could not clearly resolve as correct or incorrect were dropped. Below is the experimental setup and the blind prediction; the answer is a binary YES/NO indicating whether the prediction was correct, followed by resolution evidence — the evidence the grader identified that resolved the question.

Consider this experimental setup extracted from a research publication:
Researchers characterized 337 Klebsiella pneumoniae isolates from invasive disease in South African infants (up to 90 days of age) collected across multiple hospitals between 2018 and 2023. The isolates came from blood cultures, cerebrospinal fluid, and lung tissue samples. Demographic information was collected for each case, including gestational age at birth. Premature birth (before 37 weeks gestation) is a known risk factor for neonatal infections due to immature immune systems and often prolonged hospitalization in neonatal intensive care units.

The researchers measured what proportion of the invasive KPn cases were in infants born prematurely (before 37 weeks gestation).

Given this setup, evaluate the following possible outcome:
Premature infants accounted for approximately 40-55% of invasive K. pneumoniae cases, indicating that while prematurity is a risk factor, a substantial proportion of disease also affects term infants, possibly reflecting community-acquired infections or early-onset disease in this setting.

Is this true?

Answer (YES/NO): NO